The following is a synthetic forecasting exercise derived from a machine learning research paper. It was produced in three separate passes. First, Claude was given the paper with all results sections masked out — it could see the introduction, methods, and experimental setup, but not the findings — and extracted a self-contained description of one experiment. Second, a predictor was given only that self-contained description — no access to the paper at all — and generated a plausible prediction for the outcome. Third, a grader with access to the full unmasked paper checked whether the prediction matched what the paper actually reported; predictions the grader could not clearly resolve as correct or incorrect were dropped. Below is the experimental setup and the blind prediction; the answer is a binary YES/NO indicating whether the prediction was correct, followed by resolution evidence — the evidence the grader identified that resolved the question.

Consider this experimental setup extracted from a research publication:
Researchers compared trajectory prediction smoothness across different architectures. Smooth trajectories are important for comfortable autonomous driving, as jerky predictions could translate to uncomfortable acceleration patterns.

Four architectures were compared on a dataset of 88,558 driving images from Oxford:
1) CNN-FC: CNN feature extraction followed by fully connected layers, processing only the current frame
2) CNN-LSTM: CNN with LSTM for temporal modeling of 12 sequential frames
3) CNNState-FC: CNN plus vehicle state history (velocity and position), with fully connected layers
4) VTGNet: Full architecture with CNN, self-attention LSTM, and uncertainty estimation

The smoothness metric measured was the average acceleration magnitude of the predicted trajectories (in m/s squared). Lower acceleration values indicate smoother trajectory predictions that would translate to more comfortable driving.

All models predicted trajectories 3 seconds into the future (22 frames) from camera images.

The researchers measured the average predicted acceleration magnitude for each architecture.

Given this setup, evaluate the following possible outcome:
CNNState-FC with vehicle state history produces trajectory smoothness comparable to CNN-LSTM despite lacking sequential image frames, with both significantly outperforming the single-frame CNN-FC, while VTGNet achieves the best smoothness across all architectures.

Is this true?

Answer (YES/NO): NO